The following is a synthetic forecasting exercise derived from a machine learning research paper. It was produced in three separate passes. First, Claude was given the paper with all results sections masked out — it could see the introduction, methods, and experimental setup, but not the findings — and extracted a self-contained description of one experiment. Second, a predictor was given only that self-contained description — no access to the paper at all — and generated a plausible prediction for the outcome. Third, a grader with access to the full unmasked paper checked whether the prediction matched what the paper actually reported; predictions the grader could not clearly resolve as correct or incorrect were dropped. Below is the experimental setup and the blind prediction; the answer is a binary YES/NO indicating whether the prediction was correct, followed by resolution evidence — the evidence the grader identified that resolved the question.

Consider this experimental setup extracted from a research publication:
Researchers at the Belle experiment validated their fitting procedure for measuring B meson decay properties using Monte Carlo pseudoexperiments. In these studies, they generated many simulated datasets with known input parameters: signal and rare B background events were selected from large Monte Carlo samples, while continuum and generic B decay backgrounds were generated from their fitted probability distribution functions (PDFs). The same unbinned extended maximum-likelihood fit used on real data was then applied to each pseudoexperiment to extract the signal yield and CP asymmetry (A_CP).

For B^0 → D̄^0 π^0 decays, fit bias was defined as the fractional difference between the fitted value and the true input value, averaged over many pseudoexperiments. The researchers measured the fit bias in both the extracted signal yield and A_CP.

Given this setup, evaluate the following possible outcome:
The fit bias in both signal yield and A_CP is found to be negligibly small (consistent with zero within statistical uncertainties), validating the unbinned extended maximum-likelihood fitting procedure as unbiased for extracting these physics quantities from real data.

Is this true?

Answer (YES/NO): NO